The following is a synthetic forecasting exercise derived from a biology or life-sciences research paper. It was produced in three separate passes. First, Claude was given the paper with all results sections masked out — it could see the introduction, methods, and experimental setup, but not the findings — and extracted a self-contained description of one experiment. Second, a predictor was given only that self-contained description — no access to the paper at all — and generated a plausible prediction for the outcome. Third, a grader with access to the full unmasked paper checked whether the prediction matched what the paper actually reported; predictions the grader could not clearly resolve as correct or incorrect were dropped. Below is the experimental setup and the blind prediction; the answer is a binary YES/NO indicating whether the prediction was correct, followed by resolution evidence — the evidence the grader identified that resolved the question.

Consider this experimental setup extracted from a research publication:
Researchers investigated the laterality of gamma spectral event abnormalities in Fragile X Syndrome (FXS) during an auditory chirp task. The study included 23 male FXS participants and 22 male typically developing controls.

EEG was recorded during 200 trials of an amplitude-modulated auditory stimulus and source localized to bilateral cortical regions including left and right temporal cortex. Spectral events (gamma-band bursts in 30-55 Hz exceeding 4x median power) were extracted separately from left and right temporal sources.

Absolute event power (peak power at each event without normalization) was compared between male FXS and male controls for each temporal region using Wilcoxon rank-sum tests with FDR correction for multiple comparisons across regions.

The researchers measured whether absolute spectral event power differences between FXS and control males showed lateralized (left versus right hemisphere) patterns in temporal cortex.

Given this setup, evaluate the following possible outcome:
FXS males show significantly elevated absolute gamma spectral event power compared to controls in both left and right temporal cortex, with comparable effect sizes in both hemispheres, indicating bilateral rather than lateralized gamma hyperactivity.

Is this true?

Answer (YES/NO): NO